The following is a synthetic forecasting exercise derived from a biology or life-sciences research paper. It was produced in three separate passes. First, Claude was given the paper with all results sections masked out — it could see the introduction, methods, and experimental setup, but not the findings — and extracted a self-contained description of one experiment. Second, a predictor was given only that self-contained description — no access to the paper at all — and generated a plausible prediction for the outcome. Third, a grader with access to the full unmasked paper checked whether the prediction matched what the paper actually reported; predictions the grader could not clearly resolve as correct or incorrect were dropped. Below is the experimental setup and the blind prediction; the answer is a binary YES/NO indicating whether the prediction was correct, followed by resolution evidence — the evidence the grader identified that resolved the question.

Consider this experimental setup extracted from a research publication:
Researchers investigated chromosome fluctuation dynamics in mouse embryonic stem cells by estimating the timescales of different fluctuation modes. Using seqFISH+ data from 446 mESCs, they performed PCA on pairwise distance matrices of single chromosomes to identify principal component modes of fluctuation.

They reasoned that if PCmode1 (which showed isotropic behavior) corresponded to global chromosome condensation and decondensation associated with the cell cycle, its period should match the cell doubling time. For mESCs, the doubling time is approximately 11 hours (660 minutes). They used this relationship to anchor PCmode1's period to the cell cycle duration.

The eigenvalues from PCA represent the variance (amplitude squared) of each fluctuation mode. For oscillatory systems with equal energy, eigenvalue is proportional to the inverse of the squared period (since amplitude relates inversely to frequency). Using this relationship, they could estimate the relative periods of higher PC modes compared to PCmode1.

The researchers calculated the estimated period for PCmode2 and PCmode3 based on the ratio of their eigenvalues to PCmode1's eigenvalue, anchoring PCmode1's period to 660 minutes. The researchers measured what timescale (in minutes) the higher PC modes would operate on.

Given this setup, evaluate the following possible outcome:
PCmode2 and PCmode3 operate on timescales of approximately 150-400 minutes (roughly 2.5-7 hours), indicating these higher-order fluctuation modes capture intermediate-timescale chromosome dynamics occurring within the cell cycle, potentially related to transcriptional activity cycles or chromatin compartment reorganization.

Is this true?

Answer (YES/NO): YES